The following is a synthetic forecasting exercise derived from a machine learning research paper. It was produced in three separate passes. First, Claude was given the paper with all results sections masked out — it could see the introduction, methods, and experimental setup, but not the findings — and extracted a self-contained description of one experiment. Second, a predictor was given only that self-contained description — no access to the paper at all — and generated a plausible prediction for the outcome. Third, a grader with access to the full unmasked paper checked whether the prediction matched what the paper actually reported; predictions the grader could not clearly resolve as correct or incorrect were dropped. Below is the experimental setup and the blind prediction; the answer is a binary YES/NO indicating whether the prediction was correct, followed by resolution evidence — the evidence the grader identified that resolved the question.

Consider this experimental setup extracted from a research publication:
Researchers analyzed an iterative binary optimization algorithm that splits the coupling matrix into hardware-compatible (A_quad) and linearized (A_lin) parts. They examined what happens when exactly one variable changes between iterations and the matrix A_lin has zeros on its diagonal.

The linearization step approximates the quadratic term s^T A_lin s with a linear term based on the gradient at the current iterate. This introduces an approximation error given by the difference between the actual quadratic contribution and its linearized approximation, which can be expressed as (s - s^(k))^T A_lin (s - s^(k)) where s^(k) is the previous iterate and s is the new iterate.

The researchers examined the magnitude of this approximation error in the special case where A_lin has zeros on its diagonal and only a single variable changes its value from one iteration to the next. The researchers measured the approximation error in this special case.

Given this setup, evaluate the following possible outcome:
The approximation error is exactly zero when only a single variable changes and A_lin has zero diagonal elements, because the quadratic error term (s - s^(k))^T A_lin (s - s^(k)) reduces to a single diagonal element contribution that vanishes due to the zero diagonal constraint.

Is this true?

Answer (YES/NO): YES